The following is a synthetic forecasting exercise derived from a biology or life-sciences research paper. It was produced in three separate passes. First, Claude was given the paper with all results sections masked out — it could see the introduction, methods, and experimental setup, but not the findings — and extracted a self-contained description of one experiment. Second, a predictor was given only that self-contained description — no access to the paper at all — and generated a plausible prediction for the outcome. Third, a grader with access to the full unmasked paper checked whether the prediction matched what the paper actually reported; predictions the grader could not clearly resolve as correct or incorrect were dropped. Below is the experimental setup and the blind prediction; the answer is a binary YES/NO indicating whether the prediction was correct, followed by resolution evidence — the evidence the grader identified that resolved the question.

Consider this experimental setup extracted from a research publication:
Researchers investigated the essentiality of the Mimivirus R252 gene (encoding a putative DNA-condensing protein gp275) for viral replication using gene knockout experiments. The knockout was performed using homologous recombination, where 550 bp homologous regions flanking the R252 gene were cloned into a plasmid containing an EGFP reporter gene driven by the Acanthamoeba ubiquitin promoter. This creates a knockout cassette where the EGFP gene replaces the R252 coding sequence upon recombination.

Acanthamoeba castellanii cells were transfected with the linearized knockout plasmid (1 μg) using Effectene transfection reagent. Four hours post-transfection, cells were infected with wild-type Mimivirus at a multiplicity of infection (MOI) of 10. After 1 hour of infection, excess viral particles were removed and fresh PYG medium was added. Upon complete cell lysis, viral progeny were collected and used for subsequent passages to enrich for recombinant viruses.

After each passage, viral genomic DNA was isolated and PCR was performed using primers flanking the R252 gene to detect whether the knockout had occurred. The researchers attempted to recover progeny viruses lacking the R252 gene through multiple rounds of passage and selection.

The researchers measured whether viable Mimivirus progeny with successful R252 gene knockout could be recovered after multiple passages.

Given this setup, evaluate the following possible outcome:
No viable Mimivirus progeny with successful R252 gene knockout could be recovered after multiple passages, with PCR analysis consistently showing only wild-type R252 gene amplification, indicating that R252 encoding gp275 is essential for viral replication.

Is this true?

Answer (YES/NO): NO